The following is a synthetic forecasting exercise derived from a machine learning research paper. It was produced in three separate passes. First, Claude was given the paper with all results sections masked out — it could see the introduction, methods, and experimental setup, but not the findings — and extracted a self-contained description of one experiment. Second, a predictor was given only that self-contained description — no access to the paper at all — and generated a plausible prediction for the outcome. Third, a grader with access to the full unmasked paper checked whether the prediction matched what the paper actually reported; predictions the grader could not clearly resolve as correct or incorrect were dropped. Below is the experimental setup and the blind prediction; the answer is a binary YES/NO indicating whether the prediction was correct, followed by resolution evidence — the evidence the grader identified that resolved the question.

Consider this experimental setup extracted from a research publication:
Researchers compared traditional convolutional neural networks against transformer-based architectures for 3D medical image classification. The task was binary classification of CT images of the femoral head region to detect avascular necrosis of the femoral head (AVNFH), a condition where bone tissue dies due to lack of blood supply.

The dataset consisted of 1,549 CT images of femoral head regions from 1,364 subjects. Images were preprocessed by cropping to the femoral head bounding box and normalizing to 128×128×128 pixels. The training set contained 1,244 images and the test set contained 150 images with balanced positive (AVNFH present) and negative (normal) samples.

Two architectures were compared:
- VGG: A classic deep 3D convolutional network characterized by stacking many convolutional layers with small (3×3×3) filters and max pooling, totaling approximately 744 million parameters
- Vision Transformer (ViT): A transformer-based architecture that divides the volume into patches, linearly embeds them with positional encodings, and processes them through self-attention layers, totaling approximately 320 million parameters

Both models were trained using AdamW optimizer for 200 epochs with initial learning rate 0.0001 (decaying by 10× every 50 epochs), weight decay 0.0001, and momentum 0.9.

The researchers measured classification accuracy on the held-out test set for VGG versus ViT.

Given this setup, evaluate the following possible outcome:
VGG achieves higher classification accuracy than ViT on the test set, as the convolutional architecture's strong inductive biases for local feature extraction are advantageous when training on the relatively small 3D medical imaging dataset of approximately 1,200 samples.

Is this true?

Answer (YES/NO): YES